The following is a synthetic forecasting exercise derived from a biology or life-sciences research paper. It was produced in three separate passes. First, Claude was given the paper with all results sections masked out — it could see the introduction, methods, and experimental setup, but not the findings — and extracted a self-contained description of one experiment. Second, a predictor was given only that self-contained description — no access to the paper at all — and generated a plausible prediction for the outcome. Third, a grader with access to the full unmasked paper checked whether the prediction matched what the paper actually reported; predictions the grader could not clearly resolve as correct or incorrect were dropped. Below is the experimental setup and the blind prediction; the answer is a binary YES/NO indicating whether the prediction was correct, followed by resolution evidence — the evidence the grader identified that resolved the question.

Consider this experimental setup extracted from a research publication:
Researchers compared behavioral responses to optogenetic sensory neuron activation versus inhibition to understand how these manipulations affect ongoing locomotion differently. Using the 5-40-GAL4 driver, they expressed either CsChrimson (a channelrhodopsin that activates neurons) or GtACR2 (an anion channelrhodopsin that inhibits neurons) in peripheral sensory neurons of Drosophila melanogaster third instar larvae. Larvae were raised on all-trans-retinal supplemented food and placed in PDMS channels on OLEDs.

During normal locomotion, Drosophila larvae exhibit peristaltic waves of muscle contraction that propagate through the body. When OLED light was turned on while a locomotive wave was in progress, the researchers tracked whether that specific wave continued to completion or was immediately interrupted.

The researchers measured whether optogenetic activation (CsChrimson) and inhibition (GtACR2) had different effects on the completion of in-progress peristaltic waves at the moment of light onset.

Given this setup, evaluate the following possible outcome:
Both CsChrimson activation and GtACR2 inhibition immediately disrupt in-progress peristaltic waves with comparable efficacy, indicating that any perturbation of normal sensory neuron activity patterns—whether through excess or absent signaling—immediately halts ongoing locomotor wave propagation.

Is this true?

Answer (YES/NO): NO